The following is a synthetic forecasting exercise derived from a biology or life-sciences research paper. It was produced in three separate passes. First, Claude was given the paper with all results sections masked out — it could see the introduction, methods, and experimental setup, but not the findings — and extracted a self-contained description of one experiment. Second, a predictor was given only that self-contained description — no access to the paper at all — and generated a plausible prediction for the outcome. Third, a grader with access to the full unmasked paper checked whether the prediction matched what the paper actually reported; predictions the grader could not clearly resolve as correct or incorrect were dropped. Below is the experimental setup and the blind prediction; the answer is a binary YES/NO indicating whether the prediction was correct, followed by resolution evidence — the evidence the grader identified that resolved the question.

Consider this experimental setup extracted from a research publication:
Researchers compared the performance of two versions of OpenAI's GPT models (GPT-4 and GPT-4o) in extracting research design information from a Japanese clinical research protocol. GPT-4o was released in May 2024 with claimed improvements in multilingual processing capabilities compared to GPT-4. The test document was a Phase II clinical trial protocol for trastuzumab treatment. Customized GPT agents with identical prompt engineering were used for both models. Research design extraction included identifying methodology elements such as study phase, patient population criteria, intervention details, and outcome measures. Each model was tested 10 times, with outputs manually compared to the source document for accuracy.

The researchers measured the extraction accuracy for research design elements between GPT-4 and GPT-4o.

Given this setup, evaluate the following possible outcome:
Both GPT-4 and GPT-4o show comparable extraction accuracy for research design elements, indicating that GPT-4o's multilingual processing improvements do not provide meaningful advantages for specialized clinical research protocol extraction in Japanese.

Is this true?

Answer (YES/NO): NO